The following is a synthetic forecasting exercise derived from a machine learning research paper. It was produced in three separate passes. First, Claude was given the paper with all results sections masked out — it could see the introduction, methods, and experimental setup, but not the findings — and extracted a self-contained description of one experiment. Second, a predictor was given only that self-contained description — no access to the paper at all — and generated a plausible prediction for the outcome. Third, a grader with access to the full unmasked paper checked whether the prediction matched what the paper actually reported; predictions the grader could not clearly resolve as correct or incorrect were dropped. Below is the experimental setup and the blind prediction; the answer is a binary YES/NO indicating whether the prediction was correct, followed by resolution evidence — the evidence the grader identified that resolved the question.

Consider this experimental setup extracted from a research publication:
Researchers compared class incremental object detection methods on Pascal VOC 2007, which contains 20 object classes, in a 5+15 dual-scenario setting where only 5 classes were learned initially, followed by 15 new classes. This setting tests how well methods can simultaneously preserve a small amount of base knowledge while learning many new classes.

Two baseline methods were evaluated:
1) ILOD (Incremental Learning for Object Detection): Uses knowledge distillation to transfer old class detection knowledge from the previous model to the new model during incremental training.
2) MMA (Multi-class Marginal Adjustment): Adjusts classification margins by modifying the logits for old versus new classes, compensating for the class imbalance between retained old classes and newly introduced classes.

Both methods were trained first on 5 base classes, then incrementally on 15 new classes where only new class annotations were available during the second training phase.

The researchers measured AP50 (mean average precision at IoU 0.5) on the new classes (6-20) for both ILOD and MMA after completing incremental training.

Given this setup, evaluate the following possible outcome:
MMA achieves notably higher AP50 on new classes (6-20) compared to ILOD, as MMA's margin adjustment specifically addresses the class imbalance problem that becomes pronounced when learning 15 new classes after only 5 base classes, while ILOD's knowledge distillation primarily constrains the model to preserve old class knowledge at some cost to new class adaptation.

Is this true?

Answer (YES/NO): YES